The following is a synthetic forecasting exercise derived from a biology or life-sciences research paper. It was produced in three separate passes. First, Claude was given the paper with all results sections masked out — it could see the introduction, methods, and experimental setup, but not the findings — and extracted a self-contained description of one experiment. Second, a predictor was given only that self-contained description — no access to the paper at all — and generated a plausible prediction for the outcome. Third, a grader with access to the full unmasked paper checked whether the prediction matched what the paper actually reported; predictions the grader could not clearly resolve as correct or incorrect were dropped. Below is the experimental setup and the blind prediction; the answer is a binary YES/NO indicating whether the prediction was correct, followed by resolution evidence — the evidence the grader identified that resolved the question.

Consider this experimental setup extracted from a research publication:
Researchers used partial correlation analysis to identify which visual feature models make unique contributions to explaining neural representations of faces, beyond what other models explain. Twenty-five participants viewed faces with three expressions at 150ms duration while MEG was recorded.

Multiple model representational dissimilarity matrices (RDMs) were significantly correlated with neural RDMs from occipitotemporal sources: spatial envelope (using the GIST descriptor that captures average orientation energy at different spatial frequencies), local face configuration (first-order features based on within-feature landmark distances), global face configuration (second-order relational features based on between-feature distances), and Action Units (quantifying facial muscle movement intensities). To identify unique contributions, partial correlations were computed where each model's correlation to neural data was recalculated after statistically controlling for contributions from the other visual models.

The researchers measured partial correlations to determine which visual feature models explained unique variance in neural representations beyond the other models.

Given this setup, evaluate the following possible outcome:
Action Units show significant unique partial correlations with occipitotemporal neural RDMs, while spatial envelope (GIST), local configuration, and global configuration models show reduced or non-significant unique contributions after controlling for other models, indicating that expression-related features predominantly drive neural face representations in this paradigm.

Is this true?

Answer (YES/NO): NO